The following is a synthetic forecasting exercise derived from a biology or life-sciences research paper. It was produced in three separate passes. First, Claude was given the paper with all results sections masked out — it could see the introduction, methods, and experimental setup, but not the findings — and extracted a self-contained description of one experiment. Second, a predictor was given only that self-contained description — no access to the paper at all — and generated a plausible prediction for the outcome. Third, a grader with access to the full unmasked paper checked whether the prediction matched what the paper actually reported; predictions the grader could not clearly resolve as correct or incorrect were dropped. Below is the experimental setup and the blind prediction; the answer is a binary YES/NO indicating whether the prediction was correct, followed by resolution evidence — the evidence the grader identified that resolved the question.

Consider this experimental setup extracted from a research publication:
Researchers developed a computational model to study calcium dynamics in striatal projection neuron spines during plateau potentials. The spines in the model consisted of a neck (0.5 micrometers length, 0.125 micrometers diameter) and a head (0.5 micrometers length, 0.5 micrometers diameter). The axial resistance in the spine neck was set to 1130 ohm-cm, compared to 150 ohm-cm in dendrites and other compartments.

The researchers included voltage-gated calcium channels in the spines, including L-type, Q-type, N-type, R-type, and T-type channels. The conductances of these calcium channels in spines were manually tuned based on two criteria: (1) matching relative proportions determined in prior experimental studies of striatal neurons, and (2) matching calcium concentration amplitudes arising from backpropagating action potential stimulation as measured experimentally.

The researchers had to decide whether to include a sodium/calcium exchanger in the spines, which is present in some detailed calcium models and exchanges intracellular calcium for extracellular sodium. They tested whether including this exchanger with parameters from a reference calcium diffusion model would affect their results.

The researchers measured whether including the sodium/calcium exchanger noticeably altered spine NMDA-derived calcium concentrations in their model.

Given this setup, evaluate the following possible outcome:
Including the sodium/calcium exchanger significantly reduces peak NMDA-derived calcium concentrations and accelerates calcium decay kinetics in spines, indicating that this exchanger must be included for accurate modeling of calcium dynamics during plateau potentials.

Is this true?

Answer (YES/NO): NO